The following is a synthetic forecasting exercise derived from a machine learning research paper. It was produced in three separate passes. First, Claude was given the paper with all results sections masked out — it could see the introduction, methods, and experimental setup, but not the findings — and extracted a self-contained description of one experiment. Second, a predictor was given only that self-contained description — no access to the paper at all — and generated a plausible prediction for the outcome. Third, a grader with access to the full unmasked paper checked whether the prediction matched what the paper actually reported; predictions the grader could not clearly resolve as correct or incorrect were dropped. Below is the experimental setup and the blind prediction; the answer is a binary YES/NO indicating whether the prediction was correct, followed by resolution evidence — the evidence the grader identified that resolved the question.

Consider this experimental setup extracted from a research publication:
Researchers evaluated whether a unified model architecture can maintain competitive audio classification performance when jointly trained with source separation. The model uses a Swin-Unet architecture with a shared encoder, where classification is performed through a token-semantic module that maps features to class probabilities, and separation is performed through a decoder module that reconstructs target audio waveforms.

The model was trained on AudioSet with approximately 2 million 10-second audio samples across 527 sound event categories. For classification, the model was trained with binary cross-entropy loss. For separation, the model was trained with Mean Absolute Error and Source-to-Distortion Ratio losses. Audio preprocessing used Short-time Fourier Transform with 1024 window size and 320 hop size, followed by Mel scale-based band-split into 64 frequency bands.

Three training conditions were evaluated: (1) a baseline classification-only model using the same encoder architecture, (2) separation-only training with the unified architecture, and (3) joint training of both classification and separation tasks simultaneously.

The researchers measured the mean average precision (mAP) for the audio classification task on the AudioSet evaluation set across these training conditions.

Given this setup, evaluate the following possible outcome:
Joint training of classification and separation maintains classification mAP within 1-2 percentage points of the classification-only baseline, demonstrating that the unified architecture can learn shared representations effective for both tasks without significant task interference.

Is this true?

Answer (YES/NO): YES